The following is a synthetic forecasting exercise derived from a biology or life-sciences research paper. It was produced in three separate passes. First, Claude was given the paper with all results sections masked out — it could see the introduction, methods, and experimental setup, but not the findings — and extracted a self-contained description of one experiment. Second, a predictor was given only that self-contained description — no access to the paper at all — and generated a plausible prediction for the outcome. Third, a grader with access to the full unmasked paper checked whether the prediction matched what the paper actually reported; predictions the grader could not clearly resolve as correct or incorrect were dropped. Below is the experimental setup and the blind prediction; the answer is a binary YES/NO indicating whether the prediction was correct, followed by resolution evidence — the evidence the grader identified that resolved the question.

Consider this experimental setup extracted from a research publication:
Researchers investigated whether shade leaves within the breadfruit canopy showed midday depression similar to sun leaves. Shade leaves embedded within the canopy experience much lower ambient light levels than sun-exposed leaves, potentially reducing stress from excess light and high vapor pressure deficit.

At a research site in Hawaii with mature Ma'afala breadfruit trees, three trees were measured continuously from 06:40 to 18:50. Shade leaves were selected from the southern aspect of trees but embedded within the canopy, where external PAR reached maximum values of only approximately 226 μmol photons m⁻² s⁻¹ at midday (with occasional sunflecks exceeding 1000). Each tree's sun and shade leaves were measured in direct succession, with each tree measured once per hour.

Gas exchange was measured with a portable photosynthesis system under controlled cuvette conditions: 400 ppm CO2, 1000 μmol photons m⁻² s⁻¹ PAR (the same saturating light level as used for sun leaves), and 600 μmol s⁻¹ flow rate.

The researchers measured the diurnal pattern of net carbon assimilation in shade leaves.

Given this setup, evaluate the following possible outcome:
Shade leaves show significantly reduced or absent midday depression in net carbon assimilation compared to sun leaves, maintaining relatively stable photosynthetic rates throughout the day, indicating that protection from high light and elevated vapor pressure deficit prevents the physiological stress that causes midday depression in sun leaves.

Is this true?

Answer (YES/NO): YES